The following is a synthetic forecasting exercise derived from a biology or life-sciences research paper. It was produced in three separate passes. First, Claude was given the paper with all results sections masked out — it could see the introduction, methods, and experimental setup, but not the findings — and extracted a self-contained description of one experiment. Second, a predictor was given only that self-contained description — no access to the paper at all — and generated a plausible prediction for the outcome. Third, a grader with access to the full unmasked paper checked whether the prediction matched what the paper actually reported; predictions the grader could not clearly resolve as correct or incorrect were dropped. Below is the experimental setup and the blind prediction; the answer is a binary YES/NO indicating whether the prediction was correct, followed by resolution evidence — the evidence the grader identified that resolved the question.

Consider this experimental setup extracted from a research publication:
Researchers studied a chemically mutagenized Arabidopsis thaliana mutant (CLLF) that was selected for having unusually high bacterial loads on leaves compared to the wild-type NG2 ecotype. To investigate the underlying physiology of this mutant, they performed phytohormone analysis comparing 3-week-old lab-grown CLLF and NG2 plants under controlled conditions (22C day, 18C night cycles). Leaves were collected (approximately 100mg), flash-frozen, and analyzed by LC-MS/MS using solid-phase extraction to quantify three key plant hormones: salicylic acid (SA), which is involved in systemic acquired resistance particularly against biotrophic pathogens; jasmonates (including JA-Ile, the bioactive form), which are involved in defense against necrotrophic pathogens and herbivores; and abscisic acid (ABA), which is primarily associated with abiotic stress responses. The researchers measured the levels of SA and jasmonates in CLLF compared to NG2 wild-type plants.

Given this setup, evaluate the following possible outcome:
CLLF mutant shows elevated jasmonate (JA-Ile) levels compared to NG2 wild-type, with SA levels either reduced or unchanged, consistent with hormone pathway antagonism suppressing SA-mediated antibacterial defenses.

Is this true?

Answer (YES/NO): NO